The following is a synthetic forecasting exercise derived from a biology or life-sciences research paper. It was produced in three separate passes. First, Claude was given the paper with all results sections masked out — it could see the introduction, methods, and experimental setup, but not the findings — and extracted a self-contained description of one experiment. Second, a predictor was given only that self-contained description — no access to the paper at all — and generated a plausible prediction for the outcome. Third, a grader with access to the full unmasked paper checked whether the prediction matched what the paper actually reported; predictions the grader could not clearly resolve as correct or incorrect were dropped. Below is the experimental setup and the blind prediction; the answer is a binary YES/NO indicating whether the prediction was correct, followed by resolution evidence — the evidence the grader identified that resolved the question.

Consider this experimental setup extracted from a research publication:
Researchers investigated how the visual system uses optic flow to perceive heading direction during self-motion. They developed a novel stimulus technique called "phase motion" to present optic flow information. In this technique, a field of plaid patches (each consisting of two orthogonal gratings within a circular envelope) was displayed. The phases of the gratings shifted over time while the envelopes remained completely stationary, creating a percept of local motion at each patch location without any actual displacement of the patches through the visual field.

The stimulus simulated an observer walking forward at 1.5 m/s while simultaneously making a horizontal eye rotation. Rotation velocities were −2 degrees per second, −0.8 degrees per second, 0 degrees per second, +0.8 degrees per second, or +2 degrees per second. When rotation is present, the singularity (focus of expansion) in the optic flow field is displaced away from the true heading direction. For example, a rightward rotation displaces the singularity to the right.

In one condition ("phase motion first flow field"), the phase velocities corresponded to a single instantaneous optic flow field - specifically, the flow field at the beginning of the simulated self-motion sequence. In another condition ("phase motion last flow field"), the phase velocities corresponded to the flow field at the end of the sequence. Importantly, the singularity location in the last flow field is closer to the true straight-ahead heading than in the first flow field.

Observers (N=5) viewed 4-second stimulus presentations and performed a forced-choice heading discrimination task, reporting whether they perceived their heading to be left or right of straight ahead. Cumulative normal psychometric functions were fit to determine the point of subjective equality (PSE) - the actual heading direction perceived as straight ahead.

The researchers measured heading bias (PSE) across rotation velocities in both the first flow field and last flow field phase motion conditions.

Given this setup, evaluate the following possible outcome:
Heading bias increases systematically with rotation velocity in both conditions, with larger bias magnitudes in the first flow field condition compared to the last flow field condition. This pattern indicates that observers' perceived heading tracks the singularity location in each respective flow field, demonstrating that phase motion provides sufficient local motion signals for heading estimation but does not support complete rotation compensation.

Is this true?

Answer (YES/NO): NO